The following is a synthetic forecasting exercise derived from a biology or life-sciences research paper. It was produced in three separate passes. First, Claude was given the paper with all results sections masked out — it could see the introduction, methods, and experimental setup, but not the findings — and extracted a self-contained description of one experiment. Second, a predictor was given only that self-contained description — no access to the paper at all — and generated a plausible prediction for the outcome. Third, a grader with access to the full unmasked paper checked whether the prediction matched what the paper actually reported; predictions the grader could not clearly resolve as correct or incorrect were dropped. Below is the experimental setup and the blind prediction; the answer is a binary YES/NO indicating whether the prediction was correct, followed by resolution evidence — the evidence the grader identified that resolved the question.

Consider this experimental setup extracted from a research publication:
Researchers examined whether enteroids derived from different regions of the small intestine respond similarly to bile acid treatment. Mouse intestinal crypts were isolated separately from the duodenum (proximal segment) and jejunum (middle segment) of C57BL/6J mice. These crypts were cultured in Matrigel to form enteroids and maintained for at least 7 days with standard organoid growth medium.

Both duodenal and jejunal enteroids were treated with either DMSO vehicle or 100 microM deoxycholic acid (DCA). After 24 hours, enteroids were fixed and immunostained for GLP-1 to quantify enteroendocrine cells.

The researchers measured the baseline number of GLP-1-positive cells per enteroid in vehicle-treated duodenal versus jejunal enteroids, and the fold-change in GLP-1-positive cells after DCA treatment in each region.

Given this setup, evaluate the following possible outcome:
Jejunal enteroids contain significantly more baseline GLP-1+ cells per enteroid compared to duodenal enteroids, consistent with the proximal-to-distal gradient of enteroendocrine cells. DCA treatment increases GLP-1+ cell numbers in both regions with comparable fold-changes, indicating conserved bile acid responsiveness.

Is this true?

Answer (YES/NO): NO